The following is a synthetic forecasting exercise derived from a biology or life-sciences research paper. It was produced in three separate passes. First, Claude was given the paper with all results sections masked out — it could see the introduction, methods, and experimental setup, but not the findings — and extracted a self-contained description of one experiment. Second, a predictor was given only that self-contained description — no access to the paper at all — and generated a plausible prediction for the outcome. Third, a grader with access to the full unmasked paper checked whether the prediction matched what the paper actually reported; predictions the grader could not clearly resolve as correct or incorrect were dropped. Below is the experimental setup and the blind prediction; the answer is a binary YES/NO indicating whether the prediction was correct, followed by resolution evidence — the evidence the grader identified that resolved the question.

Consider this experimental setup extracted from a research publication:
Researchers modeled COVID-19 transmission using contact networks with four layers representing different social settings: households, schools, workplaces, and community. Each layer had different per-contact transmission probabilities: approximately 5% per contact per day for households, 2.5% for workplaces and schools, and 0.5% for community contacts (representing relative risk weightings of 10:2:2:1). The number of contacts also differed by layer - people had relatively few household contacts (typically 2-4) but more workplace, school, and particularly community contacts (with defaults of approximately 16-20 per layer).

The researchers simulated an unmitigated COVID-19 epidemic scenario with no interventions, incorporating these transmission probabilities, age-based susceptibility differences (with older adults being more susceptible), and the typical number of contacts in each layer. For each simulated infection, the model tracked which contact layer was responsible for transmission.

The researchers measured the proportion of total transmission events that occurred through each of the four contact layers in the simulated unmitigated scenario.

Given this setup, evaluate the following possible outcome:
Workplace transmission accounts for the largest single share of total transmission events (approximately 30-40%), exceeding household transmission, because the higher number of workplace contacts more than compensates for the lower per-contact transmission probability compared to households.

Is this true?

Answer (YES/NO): YES